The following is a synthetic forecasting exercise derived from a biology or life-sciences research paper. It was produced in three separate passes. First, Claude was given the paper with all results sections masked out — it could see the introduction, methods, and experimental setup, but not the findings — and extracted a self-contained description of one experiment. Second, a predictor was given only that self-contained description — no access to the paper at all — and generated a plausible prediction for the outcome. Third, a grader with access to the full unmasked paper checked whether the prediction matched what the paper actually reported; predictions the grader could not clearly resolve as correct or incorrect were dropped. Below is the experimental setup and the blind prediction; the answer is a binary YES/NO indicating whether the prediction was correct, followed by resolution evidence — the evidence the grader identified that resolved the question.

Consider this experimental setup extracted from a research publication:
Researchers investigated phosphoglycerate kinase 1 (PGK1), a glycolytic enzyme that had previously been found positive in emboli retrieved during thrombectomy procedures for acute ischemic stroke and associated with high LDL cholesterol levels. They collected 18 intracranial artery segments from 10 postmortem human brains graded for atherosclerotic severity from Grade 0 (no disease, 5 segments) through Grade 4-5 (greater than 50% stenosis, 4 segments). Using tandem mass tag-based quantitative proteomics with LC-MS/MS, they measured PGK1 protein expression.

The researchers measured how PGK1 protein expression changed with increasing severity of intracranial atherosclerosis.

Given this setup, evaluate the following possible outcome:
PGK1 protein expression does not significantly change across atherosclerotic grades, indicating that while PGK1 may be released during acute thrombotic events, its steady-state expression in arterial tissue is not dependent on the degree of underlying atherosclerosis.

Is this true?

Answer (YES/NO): NO